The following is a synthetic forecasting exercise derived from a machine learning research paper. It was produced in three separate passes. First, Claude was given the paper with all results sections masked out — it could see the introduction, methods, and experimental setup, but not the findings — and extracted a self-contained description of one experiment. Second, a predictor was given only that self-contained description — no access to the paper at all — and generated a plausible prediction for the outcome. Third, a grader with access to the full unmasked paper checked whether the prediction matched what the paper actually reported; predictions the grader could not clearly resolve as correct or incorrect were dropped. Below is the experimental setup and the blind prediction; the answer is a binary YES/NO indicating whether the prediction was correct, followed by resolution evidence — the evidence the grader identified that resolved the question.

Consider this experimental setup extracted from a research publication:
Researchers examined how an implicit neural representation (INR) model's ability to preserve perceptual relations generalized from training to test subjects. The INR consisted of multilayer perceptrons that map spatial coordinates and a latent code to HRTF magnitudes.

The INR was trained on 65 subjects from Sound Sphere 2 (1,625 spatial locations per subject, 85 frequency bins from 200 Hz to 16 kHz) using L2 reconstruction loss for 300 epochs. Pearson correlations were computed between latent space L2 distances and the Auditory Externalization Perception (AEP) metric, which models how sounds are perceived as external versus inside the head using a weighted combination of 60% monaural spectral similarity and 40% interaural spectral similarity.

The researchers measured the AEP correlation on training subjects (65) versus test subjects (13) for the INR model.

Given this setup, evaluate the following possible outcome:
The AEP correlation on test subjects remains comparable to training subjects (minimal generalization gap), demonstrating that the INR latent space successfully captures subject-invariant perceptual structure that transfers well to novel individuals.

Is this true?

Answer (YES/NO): YES